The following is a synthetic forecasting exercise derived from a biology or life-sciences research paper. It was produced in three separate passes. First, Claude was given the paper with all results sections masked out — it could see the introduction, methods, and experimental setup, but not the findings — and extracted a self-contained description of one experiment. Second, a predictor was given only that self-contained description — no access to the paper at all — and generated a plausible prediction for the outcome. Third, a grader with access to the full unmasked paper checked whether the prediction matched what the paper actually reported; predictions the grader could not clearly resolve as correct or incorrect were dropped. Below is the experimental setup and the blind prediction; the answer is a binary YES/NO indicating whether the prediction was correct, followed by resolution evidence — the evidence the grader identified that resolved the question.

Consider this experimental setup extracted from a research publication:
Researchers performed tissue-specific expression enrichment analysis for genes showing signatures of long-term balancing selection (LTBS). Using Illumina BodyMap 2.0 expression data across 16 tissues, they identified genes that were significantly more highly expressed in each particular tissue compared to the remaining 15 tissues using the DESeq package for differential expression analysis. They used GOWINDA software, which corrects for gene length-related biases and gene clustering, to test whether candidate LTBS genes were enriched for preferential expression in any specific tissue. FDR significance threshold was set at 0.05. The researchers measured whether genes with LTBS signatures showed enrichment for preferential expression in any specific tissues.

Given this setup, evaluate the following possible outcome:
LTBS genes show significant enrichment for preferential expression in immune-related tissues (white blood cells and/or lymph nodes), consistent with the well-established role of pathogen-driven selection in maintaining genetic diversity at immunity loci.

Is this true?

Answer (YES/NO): NO